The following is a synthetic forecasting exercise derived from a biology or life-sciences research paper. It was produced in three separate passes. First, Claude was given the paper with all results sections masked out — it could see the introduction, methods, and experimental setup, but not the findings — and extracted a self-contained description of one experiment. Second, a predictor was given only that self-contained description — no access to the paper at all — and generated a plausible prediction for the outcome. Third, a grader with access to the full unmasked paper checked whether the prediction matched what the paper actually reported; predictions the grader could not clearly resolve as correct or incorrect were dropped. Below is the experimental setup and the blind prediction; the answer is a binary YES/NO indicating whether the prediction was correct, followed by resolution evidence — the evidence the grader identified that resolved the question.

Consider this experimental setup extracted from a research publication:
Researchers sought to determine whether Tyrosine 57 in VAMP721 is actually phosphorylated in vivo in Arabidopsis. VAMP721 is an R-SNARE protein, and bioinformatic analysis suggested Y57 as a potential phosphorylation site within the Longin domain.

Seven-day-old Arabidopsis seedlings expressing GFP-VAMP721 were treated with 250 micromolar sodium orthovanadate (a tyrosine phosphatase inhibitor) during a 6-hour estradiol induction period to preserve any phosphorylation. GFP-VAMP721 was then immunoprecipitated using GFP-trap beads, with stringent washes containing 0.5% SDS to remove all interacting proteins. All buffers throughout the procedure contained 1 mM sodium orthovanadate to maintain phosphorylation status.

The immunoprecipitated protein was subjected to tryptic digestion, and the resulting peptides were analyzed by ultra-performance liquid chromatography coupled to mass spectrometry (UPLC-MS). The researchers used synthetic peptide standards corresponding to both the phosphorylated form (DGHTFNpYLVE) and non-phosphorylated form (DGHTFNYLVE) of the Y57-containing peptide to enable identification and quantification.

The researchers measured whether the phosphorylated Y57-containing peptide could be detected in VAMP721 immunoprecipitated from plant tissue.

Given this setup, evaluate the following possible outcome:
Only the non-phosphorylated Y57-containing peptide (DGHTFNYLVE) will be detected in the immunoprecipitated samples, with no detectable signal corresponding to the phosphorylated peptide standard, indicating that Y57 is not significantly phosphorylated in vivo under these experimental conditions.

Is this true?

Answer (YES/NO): NO